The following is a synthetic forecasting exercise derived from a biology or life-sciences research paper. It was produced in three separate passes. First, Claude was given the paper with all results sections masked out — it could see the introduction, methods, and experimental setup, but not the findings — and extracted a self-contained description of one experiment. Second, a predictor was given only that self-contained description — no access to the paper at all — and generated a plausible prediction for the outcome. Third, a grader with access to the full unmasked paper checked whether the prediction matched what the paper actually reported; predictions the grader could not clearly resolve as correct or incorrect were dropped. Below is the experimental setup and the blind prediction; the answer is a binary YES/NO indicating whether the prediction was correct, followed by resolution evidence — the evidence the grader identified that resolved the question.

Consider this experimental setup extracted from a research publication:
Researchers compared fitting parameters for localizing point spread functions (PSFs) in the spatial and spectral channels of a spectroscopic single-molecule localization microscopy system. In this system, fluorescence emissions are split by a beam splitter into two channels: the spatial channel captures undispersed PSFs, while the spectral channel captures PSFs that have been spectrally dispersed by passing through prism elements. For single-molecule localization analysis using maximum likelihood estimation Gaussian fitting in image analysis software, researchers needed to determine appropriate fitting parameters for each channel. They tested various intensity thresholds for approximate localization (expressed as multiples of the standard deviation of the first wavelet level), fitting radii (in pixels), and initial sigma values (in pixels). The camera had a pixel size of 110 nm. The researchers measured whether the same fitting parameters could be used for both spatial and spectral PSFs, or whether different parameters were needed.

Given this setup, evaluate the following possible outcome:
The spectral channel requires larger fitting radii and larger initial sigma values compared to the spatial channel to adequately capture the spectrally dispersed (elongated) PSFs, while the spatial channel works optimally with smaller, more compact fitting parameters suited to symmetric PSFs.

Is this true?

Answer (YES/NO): YES